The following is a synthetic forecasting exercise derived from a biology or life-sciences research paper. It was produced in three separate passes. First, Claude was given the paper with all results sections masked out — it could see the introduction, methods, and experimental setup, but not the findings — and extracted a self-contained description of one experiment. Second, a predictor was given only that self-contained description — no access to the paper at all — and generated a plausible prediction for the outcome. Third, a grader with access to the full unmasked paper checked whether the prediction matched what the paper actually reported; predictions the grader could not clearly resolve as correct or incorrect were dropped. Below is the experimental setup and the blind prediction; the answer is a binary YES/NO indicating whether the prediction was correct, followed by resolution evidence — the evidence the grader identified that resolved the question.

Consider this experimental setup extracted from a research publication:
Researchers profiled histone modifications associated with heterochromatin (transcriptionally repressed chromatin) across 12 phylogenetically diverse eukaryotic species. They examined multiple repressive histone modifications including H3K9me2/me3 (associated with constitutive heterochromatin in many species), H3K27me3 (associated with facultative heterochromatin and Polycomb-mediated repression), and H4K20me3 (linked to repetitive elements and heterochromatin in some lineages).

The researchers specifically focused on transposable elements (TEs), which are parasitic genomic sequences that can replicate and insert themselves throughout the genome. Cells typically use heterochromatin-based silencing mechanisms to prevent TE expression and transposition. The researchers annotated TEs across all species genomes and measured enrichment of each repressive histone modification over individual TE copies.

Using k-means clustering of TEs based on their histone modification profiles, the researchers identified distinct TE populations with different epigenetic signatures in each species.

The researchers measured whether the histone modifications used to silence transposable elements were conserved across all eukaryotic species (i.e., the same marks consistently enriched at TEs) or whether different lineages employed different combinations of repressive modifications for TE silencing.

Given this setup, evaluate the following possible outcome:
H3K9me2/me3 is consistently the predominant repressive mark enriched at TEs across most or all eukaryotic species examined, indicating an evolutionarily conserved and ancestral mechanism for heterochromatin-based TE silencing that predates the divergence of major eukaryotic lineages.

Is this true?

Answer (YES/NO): NO